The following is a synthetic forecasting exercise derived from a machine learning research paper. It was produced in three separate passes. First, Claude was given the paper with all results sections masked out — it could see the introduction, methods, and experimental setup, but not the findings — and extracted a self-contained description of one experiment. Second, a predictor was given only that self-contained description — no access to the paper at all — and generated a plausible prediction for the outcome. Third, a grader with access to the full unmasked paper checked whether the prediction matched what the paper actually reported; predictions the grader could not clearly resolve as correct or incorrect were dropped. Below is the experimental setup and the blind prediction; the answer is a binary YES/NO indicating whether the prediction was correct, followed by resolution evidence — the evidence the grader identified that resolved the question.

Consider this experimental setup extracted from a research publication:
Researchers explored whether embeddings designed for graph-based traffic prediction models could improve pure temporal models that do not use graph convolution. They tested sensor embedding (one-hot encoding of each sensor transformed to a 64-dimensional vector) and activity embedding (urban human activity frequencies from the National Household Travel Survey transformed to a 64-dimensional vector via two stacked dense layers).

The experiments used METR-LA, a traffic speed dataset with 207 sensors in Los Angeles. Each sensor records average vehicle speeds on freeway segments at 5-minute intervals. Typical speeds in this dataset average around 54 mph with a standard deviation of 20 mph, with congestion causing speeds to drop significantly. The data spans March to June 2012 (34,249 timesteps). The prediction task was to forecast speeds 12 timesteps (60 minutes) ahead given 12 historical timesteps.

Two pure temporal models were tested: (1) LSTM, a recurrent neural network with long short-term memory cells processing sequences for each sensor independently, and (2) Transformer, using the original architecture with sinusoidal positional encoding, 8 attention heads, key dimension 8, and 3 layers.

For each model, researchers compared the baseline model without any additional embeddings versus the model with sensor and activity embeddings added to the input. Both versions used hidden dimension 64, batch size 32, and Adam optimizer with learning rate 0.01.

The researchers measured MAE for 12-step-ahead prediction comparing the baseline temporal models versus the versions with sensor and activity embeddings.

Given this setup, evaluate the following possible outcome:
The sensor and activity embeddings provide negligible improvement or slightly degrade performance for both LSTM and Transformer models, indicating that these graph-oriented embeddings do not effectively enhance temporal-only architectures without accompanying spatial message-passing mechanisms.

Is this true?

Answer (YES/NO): NO